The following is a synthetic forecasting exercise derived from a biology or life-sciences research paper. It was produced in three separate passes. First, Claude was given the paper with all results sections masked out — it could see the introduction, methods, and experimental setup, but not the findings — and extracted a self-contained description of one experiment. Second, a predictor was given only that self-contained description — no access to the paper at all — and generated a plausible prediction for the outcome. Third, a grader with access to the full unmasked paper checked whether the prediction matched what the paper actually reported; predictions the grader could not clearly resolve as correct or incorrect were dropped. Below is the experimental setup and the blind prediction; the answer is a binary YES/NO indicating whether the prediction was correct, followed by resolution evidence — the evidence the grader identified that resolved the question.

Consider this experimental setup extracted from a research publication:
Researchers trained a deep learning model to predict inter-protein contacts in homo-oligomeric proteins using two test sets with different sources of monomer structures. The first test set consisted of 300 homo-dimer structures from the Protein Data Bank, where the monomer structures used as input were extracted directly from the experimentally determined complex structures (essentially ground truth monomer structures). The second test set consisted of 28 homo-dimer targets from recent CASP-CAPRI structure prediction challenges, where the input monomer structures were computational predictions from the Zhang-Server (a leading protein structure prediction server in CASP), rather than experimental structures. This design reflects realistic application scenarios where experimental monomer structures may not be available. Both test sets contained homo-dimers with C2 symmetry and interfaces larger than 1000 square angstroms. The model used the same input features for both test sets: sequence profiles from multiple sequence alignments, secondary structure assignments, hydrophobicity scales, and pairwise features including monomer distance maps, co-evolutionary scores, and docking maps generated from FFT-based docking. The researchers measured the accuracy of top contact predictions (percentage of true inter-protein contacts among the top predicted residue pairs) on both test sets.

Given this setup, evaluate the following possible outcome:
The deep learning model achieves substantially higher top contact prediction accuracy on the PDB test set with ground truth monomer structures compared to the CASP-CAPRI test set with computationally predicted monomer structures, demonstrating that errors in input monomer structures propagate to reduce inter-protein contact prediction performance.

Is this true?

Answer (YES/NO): NO